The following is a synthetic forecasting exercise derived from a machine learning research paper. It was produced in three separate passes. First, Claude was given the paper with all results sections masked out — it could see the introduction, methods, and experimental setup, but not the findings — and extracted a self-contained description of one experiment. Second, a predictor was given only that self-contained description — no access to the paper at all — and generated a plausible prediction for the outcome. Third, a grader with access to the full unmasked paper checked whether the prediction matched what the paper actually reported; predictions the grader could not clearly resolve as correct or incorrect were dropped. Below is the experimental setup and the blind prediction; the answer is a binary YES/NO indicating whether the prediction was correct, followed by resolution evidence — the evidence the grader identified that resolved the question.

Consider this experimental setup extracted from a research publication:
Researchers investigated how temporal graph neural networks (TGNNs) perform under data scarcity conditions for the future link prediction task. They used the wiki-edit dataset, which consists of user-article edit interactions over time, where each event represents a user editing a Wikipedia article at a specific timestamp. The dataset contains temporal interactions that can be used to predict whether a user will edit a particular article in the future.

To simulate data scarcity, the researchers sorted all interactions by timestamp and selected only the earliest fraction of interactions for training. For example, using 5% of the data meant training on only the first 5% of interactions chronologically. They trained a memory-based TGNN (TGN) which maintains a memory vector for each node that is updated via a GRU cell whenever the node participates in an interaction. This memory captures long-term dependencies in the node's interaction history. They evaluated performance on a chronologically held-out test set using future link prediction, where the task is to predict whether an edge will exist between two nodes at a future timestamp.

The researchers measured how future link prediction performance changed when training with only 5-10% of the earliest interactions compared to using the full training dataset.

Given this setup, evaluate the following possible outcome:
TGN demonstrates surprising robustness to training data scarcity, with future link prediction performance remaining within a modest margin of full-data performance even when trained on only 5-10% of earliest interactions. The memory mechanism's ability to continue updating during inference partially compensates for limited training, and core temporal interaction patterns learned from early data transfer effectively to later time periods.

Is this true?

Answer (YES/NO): NO